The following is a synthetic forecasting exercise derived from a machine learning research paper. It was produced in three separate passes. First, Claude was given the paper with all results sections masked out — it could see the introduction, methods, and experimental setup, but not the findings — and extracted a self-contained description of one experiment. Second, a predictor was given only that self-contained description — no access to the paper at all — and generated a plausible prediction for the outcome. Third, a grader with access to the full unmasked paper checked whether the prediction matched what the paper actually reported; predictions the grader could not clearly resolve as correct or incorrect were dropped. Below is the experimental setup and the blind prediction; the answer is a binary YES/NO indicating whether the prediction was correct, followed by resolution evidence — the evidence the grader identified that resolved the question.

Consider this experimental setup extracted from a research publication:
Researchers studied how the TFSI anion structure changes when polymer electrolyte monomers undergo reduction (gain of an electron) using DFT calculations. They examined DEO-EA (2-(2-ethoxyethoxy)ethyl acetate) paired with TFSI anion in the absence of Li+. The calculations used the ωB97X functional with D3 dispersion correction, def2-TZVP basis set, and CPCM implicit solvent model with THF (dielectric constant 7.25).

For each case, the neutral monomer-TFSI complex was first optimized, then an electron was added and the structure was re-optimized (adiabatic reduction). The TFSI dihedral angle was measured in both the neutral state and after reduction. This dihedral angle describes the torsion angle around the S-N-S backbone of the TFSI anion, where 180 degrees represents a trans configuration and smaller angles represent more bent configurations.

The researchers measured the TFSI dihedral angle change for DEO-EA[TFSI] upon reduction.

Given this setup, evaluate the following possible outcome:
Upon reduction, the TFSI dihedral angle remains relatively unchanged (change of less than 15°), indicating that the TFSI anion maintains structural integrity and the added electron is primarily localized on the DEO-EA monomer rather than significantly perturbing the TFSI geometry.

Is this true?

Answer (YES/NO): NO